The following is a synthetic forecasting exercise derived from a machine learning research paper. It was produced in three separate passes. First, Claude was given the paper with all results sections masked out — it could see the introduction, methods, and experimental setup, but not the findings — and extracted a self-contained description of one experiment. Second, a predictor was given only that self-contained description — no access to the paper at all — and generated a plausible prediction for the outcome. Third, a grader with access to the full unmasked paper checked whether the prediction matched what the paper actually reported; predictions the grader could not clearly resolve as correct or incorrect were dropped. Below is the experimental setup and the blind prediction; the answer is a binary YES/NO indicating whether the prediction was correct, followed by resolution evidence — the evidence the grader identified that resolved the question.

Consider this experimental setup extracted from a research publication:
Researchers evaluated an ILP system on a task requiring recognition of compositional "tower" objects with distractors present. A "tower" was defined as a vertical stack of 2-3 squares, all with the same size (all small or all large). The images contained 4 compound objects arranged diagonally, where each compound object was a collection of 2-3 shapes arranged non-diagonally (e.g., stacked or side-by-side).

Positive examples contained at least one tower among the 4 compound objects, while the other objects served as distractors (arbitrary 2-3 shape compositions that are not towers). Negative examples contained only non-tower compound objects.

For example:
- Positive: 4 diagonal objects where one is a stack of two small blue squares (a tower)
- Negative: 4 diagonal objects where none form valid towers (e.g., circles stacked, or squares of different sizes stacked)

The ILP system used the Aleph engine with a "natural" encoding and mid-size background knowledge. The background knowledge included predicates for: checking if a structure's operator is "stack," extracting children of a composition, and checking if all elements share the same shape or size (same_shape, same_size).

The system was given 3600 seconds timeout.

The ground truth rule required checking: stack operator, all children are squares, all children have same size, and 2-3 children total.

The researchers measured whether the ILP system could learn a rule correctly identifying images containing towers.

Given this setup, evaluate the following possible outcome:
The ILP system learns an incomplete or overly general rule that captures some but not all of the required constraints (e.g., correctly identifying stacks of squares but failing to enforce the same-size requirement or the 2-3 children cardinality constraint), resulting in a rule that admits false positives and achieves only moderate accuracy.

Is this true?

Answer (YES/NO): YES